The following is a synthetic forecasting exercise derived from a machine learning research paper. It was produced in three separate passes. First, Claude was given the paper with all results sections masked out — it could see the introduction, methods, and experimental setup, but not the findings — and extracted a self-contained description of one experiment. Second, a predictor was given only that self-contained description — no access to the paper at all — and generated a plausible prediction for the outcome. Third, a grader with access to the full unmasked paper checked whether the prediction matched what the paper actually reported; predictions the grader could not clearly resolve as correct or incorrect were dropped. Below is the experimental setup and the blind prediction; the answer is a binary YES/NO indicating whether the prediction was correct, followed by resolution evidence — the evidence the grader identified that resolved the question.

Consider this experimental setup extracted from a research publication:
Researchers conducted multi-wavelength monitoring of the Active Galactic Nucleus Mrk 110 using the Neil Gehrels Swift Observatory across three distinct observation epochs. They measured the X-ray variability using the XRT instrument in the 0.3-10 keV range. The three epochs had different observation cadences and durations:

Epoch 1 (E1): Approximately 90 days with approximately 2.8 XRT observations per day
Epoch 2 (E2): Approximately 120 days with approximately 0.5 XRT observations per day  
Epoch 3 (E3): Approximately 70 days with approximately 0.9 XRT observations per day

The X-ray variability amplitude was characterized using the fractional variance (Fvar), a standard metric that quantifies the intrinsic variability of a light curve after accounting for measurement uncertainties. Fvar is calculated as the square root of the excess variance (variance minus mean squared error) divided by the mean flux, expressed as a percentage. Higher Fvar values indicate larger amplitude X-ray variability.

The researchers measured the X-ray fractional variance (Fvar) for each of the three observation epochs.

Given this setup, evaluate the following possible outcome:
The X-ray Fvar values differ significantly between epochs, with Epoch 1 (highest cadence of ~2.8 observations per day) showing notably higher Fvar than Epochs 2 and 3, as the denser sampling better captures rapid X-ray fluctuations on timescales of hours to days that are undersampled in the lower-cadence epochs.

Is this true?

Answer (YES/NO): NO